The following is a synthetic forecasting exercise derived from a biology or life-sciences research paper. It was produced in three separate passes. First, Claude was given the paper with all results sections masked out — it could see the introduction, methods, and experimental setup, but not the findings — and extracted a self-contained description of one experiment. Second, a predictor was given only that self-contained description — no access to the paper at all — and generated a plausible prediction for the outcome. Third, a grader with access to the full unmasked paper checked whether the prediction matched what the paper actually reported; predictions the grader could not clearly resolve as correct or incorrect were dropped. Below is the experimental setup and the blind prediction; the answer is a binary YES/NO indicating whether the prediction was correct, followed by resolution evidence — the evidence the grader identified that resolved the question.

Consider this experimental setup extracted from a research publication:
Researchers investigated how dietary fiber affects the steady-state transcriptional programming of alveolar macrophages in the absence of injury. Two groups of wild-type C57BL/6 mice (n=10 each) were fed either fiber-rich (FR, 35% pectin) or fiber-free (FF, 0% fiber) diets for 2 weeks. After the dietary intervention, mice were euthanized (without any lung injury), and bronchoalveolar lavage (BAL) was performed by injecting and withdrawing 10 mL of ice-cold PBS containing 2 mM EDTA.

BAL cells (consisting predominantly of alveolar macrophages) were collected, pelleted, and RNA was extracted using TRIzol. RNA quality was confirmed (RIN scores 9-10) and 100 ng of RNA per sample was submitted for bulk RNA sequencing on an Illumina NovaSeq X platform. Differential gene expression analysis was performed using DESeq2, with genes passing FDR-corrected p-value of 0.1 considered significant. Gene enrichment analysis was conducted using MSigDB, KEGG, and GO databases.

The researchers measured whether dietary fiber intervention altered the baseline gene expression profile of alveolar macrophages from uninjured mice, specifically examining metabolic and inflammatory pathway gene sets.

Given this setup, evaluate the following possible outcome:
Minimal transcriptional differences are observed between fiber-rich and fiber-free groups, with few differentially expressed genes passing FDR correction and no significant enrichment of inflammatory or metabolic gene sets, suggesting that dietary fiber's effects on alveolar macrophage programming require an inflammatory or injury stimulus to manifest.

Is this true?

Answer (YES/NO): NO